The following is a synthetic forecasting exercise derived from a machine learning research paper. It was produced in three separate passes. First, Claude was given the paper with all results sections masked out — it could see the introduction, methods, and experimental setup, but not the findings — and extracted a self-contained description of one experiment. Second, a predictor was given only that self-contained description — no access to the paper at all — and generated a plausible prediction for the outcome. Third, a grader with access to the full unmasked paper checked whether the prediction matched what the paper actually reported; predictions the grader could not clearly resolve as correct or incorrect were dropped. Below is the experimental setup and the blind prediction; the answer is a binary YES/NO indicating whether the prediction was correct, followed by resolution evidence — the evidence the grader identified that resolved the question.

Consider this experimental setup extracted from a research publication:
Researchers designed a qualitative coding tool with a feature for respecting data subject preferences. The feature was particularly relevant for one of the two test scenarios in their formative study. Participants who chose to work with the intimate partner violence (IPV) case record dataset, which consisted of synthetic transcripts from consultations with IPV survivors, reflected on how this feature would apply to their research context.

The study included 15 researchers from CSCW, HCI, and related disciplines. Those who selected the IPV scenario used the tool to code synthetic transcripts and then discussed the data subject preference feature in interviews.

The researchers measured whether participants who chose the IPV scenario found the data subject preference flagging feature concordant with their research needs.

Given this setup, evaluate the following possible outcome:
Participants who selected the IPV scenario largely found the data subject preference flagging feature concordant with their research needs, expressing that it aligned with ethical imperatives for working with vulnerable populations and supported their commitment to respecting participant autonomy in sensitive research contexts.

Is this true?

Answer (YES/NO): YES